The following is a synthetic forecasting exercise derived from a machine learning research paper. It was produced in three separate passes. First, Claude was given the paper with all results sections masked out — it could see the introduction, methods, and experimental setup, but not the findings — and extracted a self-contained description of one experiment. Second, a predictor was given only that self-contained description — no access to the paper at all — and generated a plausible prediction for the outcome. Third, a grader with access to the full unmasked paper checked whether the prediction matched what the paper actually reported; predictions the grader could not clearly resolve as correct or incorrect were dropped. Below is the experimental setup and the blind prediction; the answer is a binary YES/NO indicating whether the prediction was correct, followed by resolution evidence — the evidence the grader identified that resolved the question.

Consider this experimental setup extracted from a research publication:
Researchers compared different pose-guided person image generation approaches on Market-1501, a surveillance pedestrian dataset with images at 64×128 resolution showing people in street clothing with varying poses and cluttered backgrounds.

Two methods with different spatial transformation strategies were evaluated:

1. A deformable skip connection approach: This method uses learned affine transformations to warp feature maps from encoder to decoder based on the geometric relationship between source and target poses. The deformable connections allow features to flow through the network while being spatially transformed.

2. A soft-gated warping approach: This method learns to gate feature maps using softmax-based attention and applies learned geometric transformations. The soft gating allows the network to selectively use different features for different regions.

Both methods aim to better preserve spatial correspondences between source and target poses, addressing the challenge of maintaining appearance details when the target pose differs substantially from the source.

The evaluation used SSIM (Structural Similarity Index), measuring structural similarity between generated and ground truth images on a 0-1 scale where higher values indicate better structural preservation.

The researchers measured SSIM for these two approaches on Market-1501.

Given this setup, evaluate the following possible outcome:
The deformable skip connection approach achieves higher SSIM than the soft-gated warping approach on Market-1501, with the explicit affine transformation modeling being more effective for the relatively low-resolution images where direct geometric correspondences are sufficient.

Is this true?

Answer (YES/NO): NO